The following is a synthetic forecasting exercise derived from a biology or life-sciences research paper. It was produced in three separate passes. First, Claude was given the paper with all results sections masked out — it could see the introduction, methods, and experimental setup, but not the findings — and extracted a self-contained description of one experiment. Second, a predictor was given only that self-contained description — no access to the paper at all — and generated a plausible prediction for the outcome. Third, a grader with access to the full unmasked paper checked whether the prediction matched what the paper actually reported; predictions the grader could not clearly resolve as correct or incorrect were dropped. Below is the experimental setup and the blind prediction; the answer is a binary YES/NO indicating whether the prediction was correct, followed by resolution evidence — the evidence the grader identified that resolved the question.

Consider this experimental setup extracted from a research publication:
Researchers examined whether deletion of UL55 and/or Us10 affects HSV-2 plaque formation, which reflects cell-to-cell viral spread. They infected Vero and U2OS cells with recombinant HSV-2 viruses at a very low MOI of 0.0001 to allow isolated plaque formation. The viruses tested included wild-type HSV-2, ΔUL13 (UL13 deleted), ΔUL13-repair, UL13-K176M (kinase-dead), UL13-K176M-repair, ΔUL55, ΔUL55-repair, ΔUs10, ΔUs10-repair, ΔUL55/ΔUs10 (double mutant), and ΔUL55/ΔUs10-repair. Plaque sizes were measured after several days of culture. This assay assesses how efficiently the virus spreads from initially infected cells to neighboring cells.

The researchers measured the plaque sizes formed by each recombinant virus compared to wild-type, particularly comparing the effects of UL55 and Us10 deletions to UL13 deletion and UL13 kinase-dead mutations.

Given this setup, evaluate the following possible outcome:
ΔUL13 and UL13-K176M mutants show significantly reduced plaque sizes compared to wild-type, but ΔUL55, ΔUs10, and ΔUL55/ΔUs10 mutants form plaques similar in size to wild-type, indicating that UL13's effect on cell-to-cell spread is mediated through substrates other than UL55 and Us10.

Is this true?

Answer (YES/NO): NO